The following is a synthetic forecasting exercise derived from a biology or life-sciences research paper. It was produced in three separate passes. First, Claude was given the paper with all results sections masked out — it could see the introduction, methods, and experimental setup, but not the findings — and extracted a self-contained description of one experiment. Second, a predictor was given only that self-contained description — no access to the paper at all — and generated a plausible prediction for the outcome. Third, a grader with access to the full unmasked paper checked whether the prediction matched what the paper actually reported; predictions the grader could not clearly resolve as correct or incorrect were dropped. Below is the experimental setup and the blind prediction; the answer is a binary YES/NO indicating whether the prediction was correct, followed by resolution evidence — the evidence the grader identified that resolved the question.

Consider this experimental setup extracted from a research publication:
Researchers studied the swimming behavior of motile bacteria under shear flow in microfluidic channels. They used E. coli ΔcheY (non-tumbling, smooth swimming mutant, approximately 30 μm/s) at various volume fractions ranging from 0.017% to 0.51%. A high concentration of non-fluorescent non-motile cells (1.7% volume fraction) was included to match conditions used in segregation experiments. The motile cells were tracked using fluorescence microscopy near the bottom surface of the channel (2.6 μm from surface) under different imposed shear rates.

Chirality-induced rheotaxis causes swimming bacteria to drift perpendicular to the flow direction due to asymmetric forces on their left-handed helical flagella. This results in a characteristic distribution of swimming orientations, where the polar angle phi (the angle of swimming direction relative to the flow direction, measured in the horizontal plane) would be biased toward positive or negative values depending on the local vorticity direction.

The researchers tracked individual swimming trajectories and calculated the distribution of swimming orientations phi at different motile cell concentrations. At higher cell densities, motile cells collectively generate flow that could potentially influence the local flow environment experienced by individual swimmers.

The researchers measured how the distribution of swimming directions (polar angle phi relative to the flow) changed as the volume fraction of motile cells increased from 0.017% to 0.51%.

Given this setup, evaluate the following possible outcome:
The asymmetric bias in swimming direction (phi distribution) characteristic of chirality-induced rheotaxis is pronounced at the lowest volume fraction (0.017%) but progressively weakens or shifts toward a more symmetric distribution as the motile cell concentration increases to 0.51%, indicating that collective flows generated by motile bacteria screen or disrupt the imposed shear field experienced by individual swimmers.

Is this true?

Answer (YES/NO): NO